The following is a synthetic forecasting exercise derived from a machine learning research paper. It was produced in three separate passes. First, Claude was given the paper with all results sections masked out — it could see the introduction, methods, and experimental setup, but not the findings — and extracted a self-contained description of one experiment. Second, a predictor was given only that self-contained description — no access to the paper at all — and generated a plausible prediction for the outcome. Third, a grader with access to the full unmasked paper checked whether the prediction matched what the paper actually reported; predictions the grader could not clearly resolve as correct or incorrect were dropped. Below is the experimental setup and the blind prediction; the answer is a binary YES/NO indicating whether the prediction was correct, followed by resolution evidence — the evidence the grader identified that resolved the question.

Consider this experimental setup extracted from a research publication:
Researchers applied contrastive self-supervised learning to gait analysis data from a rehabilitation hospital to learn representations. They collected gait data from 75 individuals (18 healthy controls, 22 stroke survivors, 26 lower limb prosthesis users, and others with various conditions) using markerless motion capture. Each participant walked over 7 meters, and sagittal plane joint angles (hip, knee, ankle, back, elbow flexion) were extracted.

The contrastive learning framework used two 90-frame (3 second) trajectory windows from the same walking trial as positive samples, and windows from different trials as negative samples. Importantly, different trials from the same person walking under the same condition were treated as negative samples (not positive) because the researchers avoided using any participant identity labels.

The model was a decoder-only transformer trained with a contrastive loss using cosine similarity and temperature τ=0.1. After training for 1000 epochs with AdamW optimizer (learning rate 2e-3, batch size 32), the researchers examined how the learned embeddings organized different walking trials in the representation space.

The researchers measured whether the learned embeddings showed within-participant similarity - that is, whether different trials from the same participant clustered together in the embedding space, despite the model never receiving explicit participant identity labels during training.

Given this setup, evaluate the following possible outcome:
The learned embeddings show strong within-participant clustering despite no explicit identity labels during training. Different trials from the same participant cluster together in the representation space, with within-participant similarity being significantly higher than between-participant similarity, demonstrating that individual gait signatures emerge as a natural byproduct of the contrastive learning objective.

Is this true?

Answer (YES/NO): YES